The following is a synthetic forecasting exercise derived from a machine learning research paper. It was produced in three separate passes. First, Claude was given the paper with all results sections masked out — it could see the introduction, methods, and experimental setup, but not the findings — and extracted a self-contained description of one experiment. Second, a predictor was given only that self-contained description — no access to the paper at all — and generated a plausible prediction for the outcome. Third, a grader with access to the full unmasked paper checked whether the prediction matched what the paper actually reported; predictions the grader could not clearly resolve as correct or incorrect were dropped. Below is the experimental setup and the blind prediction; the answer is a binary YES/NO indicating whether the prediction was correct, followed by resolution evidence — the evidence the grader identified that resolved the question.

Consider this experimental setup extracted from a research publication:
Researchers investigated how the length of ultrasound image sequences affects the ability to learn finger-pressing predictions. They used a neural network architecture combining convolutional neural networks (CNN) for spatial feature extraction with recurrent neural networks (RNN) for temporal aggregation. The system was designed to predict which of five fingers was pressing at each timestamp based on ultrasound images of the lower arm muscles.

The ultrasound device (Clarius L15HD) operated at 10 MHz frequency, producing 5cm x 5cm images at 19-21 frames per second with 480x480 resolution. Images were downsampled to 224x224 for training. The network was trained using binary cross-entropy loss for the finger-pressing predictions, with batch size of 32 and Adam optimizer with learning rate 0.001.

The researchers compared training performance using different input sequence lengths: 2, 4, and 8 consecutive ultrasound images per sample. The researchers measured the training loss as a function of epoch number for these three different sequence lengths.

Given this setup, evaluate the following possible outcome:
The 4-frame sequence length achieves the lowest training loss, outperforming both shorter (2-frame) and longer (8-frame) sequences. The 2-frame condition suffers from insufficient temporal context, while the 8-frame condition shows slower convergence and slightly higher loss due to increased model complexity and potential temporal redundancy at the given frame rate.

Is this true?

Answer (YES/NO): NO